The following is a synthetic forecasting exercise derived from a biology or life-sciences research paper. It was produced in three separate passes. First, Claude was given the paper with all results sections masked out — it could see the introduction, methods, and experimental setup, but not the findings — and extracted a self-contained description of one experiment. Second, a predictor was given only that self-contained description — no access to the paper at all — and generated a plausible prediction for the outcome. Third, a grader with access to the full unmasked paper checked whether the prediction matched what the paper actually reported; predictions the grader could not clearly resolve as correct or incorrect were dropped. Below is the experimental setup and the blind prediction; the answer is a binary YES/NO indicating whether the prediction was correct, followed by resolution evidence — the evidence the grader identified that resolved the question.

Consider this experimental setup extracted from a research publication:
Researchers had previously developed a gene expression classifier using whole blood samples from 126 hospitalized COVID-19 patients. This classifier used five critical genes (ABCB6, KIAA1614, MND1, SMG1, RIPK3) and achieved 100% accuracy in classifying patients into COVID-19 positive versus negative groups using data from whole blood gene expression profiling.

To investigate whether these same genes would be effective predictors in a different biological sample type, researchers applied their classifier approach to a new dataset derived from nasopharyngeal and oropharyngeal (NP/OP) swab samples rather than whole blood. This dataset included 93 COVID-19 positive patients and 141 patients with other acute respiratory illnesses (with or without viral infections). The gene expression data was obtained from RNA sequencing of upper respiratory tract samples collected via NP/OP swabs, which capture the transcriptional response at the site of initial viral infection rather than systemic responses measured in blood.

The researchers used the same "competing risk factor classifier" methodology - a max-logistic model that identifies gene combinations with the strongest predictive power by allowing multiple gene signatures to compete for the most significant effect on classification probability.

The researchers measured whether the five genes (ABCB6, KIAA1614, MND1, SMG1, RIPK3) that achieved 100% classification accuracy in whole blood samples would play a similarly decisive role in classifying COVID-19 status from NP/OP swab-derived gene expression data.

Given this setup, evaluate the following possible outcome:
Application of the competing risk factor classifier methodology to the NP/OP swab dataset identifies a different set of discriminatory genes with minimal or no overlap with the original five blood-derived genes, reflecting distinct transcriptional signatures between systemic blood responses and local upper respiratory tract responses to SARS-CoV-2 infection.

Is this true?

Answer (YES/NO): YES